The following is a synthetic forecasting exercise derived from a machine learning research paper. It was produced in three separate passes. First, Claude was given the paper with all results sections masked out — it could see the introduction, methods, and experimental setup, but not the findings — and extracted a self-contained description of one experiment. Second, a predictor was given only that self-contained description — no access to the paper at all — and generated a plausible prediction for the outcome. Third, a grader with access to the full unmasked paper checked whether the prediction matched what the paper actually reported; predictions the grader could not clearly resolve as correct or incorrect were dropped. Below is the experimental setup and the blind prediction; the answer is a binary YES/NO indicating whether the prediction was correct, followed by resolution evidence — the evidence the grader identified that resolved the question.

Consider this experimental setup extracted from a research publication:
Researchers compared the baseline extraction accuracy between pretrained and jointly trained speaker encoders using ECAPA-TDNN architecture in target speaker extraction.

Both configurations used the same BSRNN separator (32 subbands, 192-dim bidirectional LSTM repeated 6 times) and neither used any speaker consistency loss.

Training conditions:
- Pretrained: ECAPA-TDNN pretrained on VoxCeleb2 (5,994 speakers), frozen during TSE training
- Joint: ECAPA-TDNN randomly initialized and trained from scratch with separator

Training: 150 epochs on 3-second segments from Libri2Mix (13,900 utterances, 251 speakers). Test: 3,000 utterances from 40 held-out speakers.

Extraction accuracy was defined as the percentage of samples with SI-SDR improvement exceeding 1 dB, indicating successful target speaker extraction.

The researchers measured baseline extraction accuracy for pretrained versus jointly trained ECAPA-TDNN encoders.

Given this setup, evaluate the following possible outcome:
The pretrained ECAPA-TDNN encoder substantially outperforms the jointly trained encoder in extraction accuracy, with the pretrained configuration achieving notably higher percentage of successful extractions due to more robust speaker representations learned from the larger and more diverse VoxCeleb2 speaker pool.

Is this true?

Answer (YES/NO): NO